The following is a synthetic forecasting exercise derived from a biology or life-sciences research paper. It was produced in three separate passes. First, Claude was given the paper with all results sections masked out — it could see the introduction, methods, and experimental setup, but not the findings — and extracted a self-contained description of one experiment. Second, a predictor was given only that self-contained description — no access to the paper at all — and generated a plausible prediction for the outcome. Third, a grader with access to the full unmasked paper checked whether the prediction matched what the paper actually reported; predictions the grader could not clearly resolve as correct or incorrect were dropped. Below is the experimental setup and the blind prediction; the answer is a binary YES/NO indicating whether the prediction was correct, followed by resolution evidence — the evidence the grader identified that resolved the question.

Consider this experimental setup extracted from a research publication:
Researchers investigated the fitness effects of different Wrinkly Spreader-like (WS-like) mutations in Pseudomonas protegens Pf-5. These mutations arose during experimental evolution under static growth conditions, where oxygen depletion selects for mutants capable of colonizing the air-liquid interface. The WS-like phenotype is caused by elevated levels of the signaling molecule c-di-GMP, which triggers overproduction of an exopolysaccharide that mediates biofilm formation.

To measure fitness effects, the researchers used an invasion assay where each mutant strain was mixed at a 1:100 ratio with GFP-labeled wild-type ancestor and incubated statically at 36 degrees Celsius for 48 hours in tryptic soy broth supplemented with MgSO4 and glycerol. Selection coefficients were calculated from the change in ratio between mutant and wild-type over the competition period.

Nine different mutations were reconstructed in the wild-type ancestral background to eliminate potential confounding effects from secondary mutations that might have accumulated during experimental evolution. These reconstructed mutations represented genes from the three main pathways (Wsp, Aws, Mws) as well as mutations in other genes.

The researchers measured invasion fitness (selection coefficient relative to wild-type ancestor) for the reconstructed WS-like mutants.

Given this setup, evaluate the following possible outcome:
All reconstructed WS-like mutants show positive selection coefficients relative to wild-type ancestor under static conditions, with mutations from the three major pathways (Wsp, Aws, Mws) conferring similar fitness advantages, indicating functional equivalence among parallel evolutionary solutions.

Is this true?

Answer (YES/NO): NO